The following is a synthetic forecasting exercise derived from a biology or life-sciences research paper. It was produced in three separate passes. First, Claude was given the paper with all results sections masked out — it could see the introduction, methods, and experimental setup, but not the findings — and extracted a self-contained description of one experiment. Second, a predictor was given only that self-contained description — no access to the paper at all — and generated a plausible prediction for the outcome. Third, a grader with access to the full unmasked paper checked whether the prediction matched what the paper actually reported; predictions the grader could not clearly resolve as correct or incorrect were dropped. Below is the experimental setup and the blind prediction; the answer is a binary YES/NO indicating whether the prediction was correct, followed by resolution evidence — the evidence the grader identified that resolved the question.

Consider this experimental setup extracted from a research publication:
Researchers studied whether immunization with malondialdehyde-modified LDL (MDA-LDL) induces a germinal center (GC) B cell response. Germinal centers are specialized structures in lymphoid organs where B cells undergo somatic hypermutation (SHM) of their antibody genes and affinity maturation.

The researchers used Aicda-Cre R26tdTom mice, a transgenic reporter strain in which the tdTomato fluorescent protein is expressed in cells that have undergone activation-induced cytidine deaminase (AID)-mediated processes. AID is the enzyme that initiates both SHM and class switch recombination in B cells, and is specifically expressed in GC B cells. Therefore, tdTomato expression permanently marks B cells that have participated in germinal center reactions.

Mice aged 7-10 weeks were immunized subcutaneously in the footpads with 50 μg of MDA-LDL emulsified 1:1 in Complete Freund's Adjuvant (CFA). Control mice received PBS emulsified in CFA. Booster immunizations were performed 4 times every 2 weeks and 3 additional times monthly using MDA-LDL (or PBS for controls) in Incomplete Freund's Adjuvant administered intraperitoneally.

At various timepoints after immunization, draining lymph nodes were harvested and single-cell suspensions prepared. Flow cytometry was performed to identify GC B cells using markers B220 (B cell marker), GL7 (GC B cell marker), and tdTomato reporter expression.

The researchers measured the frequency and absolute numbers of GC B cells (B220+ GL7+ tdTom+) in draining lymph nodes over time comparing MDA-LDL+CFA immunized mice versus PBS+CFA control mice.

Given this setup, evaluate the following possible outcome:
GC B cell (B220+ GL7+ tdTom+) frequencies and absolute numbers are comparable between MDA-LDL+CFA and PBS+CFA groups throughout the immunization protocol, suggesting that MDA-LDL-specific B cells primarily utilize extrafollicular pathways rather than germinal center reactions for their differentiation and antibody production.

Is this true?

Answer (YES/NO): NO